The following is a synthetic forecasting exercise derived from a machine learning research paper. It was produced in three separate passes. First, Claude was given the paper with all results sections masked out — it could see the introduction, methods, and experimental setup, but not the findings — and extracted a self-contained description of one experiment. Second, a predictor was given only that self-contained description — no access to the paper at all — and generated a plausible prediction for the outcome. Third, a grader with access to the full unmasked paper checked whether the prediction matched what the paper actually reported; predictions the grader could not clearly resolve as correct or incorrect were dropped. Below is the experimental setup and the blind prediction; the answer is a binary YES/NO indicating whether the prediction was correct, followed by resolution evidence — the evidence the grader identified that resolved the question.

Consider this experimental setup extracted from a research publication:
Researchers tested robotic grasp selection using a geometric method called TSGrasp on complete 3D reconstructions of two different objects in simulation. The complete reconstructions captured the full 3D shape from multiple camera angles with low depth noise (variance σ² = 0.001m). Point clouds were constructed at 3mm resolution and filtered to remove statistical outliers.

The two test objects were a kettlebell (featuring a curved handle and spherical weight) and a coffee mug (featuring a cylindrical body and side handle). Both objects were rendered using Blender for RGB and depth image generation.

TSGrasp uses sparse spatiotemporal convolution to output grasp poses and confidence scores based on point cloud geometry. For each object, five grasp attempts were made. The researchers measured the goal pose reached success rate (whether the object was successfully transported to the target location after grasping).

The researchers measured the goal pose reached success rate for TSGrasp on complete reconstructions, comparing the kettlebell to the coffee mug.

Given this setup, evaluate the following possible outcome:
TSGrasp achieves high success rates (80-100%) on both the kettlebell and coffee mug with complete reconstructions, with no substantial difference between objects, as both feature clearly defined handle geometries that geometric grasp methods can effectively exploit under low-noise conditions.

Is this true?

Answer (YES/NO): NO